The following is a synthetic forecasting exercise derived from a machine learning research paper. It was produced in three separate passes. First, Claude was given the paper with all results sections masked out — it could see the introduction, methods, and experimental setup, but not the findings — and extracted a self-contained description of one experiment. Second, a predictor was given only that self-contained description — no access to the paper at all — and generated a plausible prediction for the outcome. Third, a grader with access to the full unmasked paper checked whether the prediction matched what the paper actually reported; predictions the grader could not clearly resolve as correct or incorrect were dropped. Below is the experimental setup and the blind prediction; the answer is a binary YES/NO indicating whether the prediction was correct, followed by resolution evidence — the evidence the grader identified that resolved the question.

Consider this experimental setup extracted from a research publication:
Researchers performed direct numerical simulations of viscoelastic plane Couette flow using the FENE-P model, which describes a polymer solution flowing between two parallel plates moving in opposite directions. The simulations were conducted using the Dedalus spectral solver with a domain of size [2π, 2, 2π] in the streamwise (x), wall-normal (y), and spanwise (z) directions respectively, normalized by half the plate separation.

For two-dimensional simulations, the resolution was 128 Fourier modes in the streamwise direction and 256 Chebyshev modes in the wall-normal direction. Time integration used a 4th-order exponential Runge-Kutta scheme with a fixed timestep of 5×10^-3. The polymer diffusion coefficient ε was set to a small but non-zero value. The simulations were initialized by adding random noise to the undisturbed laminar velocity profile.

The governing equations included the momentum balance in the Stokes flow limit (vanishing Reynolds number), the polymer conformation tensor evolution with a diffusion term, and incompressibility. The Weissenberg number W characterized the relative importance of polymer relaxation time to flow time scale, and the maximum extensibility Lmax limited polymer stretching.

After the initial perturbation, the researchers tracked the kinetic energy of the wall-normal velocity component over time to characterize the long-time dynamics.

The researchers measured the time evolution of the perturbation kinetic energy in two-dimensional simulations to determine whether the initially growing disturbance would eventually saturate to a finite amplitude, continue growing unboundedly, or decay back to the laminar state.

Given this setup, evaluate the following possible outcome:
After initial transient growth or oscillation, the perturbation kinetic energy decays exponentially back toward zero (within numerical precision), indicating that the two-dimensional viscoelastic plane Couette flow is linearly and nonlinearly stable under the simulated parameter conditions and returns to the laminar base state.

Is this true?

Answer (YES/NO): NO